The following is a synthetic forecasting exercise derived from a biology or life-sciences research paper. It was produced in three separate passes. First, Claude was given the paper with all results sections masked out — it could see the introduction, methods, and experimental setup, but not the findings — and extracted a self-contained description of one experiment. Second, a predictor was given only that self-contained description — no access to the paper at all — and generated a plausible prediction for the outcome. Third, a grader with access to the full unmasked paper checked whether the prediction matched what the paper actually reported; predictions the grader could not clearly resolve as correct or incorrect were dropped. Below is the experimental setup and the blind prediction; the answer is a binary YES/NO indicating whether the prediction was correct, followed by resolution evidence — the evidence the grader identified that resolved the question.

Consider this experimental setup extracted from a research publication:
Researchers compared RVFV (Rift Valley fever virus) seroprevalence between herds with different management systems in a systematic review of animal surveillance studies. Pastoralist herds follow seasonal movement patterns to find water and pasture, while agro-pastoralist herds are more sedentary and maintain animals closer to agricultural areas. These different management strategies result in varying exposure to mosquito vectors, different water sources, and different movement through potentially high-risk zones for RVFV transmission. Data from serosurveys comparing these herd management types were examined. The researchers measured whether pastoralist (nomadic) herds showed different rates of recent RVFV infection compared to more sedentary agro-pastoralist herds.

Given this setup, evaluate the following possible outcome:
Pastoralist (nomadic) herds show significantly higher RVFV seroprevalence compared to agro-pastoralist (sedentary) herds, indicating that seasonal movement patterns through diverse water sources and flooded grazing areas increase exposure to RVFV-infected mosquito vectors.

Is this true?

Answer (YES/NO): YES